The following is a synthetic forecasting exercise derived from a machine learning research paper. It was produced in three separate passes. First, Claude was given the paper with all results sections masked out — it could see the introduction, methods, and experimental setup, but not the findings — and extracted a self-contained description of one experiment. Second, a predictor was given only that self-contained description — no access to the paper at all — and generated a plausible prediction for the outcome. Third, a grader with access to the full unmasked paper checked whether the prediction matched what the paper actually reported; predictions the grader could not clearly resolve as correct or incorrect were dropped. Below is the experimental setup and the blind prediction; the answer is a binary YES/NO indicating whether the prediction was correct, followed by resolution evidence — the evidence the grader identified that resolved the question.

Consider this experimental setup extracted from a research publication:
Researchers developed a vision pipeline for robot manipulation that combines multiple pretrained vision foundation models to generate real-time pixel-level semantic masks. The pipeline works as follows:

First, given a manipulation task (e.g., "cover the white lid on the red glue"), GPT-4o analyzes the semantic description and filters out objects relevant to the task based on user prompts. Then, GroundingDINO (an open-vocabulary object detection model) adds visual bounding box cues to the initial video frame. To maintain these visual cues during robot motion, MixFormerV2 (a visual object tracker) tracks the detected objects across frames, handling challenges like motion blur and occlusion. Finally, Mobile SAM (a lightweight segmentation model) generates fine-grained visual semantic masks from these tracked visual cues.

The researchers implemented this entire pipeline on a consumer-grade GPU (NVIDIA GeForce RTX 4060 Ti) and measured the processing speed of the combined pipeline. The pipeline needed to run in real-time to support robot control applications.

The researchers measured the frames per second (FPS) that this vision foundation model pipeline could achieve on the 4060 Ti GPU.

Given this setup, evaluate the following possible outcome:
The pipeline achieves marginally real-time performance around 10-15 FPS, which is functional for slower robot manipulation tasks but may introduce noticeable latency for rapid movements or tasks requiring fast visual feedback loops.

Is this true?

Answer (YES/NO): NO